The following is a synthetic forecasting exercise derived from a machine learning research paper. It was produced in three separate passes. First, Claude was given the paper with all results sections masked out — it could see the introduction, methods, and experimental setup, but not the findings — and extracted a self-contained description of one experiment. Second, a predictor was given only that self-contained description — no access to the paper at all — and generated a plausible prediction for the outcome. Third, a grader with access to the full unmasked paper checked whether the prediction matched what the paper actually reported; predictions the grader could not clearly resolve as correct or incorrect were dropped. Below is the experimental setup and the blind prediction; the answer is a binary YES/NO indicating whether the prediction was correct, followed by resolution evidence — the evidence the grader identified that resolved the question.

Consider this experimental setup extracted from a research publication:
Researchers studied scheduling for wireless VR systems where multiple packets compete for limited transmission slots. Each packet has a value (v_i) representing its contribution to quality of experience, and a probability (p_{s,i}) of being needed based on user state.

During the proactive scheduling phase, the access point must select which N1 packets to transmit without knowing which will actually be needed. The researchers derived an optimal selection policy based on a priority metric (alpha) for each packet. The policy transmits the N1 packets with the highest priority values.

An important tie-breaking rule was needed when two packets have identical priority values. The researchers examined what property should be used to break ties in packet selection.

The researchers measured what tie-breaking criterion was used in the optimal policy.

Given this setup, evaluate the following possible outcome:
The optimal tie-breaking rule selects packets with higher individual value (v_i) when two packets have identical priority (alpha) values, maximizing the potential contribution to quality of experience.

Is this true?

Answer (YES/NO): NO